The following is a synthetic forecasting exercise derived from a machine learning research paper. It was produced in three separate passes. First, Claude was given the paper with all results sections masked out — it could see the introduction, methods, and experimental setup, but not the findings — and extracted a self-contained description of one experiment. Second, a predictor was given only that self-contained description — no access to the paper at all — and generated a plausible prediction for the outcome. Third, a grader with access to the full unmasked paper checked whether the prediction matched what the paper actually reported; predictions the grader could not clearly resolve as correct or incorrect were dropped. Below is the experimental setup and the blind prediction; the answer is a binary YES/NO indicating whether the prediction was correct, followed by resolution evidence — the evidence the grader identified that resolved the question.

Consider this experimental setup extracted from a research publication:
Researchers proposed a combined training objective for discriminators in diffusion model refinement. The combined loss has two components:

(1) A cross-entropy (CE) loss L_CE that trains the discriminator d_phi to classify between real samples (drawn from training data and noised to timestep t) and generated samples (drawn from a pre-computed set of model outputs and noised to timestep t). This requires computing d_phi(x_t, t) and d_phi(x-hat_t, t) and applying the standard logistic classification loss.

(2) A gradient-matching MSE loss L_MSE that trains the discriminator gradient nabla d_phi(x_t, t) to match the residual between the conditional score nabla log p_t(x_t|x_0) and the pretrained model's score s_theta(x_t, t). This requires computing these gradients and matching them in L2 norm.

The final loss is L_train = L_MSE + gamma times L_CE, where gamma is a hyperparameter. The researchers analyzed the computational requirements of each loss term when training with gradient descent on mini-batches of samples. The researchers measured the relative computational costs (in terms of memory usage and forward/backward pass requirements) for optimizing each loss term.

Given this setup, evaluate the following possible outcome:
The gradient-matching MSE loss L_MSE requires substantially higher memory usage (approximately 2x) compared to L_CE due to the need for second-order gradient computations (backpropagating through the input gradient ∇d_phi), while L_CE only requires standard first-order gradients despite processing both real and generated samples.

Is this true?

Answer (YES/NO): NO